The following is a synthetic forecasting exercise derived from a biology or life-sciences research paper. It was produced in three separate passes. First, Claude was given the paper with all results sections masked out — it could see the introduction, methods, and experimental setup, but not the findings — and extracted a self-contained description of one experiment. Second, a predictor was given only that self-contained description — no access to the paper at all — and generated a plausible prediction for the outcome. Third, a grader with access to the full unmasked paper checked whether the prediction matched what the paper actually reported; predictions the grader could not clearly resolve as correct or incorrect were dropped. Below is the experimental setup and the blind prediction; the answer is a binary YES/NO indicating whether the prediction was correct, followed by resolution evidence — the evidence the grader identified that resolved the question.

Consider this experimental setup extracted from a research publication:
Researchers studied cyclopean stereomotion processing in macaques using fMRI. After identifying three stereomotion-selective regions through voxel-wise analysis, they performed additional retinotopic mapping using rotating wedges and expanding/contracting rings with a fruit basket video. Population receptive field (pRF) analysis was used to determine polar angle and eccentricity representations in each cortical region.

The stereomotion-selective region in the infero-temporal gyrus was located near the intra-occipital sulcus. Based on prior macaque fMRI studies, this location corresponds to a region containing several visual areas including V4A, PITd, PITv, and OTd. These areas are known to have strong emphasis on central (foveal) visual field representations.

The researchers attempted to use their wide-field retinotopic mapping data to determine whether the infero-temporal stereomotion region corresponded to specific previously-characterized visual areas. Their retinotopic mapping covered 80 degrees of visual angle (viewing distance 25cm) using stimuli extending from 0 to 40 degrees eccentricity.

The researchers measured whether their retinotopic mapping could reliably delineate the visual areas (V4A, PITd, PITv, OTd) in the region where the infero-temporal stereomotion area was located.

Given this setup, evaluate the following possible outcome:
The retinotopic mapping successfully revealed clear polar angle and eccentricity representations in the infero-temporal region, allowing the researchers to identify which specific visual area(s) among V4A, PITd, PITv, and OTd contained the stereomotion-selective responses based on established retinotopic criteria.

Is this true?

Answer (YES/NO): NO